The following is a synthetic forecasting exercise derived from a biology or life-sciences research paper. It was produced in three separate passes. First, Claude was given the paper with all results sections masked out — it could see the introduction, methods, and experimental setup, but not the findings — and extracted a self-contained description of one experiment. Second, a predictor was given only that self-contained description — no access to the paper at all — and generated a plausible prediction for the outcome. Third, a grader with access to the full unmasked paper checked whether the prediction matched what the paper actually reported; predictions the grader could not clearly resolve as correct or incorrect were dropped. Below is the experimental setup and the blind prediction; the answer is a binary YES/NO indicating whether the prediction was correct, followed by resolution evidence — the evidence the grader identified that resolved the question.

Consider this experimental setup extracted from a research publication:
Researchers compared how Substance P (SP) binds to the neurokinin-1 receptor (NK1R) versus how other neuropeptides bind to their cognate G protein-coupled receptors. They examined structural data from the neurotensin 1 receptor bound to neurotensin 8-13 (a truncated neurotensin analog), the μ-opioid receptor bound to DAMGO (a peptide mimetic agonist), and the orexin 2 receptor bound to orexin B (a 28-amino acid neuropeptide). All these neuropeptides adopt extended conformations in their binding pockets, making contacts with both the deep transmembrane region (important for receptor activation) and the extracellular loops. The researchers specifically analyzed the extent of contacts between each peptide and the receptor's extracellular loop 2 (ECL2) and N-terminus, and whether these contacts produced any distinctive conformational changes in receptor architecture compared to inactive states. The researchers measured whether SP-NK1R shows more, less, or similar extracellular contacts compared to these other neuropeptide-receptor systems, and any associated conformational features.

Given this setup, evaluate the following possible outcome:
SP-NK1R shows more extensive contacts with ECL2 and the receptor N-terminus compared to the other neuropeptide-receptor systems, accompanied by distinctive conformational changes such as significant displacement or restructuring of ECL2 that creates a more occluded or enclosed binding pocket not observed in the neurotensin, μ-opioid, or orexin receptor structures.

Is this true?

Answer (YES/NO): NO